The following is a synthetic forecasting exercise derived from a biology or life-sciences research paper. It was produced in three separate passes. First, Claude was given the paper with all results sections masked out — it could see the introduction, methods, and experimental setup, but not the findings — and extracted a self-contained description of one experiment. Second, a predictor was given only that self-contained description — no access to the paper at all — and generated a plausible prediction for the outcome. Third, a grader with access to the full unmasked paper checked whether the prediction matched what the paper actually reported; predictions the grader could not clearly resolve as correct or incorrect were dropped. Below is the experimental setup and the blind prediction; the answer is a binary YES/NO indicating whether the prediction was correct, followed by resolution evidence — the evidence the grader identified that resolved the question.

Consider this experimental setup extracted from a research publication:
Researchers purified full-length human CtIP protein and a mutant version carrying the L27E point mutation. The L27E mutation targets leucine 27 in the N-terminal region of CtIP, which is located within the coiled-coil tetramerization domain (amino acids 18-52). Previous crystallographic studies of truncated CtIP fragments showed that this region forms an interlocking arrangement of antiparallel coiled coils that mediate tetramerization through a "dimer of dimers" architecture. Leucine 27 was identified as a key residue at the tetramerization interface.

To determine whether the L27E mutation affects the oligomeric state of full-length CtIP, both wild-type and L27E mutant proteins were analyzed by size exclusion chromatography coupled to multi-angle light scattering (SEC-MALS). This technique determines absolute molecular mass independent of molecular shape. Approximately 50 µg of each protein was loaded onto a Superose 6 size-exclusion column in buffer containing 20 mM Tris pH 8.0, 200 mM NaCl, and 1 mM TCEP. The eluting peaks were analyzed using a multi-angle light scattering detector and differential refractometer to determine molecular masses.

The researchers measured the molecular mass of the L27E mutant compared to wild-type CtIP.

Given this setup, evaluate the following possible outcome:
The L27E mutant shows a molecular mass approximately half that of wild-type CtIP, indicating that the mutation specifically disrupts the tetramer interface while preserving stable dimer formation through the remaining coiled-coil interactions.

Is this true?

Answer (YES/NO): NO